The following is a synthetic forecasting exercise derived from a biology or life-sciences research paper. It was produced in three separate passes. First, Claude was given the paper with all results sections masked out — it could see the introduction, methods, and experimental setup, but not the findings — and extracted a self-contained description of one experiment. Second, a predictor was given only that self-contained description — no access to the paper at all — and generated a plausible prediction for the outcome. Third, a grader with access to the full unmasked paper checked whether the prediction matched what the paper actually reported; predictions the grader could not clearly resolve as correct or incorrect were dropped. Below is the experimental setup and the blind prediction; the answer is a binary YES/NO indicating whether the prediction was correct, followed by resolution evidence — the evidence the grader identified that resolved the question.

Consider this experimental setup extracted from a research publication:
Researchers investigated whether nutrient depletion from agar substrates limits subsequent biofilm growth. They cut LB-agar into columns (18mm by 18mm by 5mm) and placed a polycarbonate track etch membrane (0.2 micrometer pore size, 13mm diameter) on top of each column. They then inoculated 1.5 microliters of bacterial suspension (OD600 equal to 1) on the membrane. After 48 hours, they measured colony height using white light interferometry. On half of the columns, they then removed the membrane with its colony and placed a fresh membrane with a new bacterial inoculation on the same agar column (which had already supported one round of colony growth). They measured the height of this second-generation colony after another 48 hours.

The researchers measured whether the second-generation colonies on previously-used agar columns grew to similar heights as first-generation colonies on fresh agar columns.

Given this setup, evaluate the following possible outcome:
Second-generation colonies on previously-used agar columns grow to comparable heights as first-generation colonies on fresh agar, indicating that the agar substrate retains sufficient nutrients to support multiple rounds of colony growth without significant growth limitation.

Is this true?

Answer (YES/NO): YES